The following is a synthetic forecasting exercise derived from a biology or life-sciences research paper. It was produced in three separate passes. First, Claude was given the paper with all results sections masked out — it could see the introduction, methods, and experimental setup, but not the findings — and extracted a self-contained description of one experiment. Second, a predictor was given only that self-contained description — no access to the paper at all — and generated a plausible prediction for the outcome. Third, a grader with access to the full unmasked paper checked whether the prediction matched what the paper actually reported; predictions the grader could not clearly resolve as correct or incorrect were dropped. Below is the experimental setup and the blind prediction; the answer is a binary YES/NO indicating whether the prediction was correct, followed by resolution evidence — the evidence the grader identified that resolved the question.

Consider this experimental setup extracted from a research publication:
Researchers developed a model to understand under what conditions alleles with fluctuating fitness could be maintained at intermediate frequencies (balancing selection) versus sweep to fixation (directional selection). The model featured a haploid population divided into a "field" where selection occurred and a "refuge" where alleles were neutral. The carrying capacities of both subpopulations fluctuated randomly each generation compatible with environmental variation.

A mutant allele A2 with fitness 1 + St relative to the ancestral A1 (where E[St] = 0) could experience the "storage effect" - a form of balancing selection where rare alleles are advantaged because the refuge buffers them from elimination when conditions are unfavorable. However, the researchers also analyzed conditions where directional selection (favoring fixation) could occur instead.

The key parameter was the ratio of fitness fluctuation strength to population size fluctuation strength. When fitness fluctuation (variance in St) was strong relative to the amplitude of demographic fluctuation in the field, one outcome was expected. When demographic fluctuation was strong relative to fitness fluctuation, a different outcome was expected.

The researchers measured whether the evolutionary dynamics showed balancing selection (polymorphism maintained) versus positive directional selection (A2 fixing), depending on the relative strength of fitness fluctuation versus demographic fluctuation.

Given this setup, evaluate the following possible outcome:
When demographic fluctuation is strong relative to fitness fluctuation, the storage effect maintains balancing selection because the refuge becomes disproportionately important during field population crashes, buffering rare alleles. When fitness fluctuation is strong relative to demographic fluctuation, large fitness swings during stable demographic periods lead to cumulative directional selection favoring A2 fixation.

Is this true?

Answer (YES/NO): NO